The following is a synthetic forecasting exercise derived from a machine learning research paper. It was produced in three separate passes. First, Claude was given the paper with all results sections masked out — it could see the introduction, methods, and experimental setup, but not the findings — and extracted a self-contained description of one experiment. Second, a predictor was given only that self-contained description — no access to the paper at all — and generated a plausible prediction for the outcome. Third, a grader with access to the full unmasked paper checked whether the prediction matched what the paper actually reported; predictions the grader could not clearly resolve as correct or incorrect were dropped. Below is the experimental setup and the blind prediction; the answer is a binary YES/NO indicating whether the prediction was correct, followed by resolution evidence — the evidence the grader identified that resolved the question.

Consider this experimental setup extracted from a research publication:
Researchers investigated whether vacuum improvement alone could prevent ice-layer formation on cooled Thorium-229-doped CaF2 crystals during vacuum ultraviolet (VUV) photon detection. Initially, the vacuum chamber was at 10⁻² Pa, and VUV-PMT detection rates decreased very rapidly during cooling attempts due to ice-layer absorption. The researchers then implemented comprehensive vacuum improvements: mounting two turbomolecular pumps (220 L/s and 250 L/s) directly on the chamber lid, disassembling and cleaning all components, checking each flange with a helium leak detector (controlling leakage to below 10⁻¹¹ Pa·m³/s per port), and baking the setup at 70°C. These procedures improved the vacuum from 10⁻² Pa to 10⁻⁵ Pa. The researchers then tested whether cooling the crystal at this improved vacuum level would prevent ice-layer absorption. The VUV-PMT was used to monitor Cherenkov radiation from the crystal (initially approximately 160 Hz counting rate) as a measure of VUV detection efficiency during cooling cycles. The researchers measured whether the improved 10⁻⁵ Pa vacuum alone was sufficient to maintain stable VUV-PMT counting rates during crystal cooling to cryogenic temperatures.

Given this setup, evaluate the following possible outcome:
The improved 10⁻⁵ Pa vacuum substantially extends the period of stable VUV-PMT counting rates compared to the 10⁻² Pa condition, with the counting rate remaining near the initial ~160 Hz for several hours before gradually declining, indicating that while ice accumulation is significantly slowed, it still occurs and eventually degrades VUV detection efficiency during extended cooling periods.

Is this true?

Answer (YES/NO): NO